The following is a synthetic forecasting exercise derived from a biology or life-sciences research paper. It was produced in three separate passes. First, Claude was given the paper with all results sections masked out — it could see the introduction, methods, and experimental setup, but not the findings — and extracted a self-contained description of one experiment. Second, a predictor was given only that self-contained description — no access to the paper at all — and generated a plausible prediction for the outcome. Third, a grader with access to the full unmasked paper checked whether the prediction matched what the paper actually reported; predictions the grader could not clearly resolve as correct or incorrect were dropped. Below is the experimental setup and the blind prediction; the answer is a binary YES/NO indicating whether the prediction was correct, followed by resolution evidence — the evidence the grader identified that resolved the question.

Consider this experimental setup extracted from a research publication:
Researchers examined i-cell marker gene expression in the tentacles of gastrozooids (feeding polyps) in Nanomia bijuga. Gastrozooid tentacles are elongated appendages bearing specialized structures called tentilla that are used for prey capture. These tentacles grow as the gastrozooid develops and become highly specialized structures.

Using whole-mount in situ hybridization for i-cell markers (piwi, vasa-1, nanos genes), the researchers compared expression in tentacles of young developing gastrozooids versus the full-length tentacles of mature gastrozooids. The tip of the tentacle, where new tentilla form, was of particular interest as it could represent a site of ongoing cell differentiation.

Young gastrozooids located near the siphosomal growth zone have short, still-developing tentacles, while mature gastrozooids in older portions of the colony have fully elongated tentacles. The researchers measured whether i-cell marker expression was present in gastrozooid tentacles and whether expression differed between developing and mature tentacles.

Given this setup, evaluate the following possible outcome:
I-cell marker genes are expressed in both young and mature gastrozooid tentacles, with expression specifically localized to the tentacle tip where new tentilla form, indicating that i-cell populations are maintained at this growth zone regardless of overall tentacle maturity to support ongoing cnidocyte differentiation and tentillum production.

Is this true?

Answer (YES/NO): NO